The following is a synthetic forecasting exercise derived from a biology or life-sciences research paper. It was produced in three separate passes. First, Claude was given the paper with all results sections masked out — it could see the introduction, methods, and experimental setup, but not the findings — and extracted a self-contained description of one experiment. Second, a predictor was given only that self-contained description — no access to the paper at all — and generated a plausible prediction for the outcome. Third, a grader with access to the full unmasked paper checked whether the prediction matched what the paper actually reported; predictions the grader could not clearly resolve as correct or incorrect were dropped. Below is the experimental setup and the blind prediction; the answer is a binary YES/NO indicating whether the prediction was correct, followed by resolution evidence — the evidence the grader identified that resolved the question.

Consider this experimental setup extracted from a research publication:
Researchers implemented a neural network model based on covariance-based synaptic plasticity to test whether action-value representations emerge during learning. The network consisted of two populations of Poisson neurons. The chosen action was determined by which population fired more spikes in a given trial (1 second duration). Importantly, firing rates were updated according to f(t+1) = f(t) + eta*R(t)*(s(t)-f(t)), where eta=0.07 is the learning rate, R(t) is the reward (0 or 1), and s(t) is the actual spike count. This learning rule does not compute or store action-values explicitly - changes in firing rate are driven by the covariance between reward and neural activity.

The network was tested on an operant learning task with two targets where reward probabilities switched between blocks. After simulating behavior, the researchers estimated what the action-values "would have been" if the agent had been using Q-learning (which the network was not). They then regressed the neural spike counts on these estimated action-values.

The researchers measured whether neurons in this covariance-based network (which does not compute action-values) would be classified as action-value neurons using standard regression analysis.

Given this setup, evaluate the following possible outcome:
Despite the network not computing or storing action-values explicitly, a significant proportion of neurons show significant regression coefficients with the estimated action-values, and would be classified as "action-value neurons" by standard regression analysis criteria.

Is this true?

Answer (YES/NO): YES